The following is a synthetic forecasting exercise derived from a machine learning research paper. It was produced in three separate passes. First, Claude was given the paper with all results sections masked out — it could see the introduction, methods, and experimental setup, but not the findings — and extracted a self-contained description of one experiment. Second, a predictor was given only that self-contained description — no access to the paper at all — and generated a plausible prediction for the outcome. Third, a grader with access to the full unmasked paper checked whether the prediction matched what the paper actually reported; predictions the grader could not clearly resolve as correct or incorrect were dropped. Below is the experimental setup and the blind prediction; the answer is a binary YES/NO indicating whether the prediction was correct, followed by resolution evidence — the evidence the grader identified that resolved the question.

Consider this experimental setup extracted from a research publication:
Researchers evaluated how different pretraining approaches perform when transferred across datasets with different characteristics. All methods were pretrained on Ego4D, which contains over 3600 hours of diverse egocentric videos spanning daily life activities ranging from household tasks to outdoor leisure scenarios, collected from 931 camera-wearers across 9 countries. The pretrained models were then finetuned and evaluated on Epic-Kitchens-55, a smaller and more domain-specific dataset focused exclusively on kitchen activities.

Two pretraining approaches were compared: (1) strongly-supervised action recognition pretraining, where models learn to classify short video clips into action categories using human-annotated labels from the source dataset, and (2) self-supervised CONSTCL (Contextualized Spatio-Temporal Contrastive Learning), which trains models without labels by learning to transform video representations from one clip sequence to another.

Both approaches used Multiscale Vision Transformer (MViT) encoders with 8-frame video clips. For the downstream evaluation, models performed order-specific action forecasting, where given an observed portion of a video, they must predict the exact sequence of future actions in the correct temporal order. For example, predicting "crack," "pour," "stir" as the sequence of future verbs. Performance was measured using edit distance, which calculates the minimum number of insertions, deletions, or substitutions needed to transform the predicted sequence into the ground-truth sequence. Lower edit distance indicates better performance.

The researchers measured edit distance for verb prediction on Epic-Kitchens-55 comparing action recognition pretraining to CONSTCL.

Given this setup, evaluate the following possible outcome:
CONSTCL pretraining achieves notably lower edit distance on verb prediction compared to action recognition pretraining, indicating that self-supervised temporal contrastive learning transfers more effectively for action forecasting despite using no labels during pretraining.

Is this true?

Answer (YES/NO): YES